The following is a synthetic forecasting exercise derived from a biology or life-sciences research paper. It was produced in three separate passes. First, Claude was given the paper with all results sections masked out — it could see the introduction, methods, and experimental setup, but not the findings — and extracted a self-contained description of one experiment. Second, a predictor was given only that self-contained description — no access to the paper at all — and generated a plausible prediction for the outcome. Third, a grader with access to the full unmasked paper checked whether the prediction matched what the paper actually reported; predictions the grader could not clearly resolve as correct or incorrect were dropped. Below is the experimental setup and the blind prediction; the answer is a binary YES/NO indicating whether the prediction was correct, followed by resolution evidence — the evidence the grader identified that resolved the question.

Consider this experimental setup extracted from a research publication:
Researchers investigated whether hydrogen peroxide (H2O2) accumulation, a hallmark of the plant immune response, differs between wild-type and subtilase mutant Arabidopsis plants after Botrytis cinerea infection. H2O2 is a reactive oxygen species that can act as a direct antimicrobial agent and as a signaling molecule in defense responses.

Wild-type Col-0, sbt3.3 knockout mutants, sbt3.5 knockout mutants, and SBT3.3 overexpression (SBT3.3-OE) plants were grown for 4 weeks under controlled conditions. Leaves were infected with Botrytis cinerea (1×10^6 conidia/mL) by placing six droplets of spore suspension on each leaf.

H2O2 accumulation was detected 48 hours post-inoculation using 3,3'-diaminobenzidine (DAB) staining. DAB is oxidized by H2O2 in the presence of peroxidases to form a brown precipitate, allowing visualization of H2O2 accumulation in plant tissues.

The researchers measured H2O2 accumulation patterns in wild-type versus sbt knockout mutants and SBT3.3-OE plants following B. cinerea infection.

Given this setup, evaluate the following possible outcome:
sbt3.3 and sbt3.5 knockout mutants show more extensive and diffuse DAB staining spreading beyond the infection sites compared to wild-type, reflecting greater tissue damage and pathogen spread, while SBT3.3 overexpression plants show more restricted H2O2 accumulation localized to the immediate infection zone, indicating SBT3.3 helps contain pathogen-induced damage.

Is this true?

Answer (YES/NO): NO